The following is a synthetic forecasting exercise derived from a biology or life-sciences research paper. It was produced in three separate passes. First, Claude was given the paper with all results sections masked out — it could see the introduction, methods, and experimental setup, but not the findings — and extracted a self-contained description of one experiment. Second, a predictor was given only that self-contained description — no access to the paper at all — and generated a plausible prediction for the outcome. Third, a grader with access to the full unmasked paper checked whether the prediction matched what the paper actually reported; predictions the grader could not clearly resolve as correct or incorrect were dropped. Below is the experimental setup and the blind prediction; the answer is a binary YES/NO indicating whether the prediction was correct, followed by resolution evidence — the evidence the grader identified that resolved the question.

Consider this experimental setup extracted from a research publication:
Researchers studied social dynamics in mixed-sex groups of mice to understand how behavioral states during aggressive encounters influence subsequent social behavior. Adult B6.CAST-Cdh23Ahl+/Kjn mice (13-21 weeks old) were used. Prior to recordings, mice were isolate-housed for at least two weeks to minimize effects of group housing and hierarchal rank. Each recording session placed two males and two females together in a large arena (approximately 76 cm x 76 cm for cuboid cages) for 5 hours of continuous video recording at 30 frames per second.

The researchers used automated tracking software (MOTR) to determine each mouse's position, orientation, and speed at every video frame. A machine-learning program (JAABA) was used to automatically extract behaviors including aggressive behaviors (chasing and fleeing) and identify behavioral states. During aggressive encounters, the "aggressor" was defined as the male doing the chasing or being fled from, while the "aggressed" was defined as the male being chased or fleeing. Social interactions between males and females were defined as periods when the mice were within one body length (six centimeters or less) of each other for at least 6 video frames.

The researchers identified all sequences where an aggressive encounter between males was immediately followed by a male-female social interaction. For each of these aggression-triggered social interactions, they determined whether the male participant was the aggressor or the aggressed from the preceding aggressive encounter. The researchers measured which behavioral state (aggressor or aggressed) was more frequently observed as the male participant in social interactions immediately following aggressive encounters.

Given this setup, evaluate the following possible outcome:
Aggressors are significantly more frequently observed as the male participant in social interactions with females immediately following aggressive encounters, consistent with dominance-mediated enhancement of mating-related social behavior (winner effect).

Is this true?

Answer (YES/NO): NO